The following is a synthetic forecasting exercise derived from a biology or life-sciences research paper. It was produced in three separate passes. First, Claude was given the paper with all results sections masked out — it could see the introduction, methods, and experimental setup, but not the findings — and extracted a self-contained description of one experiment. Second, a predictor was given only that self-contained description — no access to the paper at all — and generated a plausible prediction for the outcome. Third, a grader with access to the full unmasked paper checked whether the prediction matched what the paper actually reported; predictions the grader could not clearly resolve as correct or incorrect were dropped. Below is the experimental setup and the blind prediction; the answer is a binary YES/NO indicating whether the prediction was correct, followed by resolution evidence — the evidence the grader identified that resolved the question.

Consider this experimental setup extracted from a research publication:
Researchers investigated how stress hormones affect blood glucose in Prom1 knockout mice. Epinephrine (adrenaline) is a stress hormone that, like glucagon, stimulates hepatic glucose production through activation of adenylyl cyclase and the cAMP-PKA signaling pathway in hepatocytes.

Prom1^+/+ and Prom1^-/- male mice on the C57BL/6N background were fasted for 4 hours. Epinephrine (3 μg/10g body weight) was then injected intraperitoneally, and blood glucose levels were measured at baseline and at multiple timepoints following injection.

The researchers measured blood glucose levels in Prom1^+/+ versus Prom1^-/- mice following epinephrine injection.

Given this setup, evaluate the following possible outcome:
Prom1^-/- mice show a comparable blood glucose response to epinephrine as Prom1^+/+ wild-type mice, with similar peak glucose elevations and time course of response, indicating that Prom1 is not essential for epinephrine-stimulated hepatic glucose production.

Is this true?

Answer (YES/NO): NO